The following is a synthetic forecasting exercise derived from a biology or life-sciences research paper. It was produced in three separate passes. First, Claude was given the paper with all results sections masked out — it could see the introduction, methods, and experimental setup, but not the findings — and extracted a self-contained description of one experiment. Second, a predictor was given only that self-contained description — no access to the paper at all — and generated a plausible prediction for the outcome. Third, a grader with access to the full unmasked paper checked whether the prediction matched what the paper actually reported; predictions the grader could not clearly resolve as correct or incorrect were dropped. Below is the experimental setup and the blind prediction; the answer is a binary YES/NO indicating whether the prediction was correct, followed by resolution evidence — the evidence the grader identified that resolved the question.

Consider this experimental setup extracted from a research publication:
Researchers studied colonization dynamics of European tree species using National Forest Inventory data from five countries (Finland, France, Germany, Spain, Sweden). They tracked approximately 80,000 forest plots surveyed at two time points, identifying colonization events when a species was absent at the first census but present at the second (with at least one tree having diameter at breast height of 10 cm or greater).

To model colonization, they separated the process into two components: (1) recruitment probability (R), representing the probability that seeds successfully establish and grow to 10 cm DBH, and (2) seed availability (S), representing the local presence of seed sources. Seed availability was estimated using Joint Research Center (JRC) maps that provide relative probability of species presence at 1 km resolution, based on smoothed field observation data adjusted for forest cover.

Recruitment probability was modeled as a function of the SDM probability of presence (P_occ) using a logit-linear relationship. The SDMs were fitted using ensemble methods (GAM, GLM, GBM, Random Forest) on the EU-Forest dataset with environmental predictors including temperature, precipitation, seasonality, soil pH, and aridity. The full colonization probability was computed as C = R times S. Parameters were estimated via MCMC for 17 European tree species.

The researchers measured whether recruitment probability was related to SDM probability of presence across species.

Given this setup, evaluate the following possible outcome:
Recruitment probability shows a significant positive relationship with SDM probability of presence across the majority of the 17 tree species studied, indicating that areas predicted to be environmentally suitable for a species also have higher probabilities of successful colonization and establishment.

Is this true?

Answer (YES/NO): YES